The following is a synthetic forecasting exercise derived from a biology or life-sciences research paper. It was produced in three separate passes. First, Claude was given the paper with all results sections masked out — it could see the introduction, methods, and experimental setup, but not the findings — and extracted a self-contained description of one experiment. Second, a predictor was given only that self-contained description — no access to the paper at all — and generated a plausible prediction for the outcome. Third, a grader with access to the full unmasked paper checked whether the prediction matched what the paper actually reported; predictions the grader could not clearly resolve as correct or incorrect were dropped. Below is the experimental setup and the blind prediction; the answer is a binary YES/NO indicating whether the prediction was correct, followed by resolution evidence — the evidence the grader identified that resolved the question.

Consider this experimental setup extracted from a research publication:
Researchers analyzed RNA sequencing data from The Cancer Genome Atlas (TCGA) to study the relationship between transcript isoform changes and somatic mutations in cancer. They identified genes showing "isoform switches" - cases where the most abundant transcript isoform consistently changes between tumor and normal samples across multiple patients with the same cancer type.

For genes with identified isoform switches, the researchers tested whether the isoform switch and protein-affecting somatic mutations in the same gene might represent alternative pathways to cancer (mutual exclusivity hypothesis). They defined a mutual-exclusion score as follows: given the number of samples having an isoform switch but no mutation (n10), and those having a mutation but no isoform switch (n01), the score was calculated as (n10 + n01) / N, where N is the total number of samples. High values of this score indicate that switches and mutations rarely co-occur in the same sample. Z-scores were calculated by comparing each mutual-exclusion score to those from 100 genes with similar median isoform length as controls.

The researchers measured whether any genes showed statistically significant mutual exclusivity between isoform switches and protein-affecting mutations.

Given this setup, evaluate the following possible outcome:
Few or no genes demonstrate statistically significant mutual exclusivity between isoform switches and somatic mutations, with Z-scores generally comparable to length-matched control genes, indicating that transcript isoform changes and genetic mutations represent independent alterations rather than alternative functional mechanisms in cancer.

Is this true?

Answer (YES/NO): NO